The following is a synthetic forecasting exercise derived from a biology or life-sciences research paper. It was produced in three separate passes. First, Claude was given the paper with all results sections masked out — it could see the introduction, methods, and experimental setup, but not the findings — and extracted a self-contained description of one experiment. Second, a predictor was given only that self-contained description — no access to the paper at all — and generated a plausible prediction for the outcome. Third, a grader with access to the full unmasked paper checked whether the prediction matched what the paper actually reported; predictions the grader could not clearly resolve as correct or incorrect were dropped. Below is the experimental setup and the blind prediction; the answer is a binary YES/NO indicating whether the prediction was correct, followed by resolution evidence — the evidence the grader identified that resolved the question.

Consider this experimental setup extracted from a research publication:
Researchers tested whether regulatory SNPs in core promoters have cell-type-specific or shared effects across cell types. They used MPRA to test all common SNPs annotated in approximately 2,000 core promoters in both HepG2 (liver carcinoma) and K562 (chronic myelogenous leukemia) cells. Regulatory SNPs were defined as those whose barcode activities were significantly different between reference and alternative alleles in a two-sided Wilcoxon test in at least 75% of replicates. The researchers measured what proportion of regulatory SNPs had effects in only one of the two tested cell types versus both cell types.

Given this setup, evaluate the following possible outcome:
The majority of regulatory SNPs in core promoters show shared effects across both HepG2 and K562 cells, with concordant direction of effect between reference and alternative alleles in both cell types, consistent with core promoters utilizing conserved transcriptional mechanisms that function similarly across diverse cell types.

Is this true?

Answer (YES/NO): NO